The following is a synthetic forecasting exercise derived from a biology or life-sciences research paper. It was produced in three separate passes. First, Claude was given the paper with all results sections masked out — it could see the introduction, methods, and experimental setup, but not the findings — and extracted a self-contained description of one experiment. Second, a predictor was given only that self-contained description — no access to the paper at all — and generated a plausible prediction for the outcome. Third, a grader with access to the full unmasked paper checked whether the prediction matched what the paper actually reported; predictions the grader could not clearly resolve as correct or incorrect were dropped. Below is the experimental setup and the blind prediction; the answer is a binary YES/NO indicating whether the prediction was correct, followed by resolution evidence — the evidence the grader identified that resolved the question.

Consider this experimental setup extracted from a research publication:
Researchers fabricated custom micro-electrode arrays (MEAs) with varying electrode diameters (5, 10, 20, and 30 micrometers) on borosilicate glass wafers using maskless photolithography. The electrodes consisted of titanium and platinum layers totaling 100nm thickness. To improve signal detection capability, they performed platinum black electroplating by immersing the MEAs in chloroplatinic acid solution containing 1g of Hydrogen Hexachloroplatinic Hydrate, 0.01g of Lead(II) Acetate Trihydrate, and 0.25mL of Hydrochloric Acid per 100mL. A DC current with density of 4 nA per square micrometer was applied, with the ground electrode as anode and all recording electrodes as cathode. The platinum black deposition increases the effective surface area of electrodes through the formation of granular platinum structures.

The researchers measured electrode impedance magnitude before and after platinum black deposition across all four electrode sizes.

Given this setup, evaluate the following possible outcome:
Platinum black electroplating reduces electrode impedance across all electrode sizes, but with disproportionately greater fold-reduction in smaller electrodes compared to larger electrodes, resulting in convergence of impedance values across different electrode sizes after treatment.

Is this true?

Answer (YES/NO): NO